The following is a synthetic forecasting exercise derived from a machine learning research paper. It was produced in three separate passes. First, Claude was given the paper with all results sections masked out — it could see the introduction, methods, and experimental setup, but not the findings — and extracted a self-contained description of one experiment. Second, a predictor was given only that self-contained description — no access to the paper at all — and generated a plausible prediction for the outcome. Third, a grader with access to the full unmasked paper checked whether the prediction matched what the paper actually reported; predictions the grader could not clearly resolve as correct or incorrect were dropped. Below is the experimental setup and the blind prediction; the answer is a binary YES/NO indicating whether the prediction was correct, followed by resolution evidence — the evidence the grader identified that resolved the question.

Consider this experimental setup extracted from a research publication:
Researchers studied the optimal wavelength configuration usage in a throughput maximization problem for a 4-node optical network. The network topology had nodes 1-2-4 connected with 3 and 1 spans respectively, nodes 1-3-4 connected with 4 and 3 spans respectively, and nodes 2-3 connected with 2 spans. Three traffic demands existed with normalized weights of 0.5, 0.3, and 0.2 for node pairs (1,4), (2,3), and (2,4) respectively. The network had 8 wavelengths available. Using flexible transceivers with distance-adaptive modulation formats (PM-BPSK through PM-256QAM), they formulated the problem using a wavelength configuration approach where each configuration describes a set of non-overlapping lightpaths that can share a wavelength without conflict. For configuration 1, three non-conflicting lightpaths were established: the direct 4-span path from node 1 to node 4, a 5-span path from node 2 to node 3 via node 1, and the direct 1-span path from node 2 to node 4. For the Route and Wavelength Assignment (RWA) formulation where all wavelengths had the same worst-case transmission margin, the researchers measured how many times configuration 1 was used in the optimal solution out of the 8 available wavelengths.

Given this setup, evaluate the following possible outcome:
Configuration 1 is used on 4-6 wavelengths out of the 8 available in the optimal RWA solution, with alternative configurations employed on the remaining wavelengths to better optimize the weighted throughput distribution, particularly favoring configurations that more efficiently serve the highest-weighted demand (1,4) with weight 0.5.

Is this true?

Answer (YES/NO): YES